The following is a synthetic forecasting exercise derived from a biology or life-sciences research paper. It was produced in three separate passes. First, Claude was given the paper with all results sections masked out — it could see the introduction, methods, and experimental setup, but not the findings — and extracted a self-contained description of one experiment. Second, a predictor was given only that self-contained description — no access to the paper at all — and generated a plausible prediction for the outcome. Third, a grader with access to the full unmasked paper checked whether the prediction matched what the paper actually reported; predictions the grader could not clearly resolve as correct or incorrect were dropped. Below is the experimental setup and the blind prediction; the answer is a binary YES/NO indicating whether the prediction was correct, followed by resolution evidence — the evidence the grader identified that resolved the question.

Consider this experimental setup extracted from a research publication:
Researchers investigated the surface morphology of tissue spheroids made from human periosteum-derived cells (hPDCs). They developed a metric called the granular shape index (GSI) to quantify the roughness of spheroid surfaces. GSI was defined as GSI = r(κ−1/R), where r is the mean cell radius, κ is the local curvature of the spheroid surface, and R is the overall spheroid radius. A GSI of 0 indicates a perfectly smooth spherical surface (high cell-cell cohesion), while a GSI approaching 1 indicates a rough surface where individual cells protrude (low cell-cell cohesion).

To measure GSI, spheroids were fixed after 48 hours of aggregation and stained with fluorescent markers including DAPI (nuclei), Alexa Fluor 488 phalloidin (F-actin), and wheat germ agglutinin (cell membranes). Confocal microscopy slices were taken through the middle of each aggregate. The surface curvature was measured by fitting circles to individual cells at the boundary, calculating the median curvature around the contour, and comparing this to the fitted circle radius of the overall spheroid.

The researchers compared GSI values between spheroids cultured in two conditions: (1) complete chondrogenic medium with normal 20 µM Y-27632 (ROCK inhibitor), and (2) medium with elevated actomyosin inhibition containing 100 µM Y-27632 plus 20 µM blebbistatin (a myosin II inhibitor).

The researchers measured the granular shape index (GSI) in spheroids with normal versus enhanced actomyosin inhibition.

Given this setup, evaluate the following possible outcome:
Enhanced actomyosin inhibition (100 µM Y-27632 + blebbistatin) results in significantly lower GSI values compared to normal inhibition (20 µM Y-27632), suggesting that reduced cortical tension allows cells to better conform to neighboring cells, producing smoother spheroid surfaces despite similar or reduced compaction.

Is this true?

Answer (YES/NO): NO